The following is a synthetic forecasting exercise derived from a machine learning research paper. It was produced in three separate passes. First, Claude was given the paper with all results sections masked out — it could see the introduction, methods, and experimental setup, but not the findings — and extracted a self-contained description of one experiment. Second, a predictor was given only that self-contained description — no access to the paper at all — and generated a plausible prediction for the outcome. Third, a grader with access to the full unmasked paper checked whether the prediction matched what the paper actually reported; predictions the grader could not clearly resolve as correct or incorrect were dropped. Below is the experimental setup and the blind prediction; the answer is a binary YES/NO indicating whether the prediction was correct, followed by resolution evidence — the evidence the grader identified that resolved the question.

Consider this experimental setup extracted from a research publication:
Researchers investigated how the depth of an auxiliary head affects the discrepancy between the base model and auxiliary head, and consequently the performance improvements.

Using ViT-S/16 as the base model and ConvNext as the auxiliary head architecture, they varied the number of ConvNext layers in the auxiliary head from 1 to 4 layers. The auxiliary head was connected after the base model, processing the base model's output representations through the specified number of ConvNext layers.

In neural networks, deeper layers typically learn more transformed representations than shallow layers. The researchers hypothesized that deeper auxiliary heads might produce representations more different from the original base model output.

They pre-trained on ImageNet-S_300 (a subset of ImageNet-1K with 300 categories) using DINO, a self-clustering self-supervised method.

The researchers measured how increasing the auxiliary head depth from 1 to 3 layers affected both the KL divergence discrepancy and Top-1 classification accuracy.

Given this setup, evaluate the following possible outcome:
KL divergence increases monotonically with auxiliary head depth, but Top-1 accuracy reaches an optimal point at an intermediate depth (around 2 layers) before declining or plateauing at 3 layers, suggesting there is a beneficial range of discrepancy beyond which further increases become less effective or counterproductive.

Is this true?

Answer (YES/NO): NO